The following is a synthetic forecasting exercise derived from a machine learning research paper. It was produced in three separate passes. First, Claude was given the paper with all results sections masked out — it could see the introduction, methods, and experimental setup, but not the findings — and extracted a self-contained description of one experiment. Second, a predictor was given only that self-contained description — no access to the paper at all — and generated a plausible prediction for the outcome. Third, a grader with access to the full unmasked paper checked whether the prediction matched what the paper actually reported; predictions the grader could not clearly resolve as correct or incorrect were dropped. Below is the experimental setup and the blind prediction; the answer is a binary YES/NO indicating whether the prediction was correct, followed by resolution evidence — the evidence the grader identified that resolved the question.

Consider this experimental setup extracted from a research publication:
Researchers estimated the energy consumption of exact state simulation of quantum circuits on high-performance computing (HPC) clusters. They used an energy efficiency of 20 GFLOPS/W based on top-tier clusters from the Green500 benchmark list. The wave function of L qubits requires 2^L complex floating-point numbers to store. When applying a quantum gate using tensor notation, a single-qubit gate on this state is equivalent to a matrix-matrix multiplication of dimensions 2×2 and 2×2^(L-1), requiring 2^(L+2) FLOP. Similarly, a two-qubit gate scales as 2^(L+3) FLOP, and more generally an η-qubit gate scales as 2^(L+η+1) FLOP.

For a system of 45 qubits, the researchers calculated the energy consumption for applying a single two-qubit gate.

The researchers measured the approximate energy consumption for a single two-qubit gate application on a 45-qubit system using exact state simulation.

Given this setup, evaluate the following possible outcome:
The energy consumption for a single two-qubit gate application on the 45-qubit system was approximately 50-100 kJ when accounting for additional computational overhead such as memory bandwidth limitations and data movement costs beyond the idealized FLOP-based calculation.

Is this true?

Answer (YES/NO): NO